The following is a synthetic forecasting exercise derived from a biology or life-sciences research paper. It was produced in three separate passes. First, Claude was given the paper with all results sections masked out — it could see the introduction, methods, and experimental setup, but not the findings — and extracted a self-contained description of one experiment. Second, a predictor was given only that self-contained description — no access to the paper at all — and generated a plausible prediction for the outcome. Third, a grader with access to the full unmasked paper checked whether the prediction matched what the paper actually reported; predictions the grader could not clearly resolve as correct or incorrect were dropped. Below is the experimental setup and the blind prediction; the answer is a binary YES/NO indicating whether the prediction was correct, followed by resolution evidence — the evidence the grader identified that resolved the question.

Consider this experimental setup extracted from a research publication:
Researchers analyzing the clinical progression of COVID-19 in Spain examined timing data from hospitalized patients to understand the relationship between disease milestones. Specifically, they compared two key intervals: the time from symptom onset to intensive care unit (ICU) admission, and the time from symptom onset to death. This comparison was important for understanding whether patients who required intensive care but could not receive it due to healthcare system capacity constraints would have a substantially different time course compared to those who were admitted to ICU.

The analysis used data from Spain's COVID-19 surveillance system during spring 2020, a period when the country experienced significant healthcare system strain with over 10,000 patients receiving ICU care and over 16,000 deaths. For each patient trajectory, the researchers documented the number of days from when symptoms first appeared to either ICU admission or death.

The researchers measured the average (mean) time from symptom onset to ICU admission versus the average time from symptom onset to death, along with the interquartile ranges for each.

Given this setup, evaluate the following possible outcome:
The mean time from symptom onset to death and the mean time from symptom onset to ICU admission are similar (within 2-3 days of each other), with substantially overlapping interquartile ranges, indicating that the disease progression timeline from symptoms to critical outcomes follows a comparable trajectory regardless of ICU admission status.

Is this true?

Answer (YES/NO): YES